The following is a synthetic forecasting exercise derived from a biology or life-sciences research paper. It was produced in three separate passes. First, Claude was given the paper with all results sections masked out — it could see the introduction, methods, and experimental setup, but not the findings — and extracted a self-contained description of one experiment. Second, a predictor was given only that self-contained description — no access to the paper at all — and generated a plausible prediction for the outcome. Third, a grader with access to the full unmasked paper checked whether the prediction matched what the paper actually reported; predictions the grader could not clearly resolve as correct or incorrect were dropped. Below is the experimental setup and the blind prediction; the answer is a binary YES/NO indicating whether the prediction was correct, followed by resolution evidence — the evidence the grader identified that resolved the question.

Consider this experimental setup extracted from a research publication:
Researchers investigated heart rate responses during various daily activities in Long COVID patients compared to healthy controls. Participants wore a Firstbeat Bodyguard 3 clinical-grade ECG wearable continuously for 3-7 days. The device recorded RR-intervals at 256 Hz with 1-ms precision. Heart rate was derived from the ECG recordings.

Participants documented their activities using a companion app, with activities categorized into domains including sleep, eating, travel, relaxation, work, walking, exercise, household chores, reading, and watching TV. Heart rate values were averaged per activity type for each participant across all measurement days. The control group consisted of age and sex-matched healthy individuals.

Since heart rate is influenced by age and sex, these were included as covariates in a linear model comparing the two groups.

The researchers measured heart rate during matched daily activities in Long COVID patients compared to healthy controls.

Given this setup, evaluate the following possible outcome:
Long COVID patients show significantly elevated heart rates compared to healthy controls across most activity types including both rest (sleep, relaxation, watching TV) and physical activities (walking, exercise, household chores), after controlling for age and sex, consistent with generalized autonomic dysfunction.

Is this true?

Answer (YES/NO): NO